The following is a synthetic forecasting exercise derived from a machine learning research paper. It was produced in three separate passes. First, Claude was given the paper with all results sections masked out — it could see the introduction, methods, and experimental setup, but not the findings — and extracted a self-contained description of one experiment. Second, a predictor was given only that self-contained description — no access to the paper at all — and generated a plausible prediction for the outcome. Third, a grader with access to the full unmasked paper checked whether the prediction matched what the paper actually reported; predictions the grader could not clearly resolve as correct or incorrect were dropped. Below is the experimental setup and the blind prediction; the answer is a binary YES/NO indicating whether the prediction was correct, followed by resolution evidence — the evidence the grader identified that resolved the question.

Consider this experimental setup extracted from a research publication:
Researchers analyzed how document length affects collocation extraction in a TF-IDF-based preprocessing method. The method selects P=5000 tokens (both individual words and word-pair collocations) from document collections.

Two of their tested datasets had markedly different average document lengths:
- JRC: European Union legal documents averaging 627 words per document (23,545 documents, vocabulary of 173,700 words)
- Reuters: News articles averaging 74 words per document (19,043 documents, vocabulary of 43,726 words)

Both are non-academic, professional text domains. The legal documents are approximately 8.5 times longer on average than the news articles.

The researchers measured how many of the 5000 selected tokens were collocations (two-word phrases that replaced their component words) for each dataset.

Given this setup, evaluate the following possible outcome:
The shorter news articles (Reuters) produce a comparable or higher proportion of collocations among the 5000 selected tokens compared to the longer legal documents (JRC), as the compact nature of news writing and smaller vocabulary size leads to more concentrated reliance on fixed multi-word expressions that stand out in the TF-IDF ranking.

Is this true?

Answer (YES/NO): NO